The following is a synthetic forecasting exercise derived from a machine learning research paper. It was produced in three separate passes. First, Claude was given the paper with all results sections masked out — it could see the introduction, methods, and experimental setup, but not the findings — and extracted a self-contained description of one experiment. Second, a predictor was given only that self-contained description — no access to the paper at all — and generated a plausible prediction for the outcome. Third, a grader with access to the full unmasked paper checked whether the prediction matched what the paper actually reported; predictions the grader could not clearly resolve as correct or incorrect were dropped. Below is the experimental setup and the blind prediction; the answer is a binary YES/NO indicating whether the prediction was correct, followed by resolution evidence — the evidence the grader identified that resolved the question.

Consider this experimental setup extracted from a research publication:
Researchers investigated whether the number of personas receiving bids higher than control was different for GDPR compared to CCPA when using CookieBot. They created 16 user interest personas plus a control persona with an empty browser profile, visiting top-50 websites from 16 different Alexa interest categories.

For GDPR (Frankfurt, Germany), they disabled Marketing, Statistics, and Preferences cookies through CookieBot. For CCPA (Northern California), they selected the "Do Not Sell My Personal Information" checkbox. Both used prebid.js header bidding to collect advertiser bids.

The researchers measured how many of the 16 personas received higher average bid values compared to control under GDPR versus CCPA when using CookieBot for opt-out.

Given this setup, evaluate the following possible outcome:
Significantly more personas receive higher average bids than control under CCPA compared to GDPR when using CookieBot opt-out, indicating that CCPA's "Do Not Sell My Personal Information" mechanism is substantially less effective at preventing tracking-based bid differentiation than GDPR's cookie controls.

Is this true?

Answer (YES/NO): NO